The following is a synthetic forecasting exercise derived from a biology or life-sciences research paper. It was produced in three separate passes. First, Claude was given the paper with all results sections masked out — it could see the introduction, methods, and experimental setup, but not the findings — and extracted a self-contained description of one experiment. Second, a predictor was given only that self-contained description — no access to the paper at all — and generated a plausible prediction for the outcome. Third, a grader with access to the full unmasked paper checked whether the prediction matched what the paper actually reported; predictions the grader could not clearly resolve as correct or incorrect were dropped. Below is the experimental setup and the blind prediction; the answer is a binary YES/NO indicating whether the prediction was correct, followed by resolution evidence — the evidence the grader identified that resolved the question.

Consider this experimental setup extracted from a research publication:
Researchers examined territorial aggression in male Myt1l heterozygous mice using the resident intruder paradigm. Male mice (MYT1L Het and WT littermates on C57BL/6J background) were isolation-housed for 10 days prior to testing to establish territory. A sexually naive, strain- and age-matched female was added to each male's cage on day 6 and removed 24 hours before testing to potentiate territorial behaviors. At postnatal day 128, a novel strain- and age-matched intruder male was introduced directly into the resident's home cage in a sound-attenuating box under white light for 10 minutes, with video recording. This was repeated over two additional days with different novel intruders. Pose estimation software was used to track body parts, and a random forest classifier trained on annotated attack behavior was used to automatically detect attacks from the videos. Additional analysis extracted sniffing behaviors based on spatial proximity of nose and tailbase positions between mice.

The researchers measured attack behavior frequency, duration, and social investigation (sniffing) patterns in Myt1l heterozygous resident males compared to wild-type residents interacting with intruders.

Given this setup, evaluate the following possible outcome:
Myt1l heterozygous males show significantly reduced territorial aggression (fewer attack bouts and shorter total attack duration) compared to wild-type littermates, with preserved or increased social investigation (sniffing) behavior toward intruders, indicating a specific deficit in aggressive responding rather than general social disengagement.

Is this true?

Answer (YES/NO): NO